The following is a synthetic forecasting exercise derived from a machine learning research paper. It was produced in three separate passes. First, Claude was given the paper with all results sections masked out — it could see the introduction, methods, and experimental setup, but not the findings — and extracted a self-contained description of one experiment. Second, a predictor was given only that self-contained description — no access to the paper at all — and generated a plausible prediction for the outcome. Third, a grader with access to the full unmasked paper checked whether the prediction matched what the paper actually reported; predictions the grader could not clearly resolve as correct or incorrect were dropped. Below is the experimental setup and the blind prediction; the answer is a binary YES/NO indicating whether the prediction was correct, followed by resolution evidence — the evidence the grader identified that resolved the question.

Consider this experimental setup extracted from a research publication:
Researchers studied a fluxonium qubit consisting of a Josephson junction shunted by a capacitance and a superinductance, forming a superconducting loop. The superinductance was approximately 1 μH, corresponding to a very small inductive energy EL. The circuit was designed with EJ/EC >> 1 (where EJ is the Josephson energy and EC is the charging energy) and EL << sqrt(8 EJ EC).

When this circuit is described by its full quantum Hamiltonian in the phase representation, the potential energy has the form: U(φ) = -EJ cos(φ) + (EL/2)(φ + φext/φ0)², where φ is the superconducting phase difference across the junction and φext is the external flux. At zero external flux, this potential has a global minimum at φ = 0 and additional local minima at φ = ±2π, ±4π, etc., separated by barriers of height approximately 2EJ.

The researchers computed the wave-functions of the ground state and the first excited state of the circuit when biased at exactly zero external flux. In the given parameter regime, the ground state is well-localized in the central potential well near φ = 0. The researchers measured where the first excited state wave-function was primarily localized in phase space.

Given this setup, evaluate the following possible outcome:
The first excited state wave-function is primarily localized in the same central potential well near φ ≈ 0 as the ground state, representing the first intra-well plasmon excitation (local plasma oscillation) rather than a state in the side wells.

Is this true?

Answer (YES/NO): NO